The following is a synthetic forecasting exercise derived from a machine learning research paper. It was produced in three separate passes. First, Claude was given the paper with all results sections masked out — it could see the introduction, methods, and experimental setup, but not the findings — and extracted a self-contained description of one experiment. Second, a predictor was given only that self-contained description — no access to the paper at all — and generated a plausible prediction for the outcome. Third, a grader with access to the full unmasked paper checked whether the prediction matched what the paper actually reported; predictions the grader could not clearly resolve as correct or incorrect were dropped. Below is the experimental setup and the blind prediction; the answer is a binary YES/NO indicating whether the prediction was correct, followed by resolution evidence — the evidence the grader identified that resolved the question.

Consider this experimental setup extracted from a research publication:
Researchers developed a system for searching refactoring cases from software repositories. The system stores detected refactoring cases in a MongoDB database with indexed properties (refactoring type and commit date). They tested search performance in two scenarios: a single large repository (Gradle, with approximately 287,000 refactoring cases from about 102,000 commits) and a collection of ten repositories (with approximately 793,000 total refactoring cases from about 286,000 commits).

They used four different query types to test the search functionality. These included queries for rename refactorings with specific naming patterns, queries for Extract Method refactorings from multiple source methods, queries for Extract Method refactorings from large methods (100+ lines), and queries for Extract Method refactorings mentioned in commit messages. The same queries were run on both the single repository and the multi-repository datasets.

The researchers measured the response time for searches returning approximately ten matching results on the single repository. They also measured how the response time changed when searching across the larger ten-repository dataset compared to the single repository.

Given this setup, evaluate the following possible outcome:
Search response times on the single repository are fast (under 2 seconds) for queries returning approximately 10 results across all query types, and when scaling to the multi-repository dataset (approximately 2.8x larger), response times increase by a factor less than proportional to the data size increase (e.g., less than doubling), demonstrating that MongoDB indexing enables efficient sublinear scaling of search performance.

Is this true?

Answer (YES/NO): YES